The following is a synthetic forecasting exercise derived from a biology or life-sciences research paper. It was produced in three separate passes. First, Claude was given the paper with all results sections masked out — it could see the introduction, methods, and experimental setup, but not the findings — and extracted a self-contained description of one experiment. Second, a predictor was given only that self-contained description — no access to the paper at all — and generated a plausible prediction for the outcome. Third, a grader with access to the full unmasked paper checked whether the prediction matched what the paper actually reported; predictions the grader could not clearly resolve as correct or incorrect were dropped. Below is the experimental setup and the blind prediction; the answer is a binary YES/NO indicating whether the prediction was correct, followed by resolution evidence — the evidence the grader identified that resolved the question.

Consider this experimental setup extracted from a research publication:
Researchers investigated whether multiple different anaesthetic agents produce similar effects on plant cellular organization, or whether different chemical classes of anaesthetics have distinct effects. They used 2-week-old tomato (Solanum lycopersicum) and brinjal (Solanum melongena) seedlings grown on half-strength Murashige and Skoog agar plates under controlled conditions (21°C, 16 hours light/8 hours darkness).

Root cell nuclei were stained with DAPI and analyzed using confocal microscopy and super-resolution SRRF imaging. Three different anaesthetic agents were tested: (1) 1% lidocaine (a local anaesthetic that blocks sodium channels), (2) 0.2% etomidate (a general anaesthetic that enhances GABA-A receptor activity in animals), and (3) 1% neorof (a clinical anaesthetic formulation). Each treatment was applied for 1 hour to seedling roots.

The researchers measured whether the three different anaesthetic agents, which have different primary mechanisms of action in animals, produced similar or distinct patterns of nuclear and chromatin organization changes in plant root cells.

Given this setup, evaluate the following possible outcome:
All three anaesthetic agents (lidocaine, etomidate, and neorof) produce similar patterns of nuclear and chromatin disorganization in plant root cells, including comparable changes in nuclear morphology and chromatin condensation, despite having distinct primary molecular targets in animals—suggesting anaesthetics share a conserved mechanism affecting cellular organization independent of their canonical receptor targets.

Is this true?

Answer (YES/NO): NO